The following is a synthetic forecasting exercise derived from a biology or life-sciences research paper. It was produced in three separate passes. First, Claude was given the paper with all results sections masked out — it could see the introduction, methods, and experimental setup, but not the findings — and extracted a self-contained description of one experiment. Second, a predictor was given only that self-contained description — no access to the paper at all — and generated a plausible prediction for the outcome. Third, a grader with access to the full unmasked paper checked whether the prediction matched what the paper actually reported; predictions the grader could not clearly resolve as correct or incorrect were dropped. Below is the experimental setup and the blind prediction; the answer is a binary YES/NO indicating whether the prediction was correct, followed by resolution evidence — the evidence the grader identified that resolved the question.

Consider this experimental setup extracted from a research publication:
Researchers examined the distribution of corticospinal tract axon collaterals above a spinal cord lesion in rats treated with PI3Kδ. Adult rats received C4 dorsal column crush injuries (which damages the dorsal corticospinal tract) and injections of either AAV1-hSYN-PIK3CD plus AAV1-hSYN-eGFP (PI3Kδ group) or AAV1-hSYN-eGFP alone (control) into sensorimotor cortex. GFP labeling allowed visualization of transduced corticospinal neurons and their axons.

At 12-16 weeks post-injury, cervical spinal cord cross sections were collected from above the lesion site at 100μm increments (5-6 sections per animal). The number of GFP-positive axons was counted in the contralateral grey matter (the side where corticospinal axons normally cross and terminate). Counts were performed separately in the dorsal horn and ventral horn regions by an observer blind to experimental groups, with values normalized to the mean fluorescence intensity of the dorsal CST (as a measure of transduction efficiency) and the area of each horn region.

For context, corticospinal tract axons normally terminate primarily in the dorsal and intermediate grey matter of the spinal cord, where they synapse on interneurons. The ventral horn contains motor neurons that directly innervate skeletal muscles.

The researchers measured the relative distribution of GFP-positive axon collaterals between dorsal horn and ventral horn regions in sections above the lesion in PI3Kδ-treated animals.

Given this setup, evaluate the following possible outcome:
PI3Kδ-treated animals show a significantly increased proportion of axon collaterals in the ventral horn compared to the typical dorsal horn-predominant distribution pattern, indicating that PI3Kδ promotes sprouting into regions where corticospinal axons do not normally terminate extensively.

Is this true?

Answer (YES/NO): YES